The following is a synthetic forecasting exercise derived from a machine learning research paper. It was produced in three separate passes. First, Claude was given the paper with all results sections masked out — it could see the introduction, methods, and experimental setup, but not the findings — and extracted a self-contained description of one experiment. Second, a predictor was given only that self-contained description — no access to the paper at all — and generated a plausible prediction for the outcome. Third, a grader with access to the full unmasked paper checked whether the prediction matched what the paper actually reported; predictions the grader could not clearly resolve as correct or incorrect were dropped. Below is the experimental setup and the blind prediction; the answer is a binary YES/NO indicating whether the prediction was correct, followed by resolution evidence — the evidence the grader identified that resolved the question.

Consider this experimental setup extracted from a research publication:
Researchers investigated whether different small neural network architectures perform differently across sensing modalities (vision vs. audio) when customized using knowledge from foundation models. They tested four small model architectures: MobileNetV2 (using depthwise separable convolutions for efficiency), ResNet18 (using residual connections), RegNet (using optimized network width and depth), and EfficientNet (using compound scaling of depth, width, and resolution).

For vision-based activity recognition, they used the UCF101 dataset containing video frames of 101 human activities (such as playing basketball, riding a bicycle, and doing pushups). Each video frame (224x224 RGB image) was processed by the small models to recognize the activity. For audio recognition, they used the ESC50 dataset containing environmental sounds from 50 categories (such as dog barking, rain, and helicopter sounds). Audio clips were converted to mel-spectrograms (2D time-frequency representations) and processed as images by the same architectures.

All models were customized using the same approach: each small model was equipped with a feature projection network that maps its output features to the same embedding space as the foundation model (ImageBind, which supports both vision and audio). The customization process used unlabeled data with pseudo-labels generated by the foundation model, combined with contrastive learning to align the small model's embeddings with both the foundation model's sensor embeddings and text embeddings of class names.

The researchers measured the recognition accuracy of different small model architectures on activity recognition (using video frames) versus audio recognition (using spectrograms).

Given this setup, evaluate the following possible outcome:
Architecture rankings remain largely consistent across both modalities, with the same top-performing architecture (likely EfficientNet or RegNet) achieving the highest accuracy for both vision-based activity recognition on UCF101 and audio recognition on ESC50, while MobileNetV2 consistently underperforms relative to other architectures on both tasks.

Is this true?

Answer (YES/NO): NO